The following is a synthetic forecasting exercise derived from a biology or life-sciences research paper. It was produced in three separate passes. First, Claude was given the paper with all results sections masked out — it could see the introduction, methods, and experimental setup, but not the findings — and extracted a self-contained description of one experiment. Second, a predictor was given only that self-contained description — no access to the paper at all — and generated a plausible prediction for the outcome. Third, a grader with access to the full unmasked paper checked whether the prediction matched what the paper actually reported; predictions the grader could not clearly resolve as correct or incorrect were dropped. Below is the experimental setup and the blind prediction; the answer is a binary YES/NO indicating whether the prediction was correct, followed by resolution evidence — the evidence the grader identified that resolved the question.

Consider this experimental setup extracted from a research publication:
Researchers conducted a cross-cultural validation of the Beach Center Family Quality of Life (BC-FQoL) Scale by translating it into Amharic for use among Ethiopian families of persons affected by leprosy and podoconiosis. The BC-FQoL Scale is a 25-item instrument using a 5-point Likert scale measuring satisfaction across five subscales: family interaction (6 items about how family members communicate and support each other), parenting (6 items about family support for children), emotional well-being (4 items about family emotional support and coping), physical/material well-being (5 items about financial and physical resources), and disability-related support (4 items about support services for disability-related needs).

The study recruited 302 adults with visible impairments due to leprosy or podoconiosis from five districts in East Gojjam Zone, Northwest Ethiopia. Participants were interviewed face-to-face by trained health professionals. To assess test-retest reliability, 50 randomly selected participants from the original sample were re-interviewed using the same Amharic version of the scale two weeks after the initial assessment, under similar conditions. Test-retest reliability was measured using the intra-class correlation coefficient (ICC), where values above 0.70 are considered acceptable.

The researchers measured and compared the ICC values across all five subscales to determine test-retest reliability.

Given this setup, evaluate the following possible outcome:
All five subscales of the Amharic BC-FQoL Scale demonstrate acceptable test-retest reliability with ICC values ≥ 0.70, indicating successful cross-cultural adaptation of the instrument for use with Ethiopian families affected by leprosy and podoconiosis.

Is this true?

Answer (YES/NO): NO